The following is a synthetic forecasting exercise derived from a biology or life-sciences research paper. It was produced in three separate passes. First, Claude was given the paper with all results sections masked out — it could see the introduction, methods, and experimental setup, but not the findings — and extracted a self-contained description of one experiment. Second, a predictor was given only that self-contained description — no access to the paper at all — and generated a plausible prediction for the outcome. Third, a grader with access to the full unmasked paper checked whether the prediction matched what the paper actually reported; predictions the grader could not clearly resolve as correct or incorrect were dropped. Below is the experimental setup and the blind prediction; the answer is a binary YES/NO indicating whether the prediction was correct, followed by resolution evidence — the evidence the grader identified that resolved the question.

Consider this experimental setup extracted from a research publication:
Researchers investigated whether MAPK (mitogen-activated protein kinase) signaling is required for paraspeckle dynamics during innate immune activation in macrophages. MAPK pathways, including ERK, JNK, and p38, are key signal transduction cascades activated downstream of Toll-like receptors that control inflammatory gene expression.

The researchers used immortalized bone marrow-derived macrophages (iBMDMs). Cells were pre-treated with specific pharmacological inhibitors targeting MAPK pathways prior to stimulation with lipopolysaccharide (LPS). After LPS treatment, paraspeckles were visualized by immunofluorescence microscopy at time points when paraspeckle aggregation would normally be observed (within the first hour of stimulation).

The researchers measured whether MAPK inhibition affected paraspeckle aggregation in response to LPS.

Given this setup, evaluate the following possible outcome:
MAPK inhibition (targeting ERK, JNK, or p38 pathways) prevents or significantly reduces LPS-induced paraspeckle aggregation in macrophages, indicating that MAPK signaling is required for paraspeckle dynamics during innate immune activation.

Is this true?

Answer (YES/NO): YES